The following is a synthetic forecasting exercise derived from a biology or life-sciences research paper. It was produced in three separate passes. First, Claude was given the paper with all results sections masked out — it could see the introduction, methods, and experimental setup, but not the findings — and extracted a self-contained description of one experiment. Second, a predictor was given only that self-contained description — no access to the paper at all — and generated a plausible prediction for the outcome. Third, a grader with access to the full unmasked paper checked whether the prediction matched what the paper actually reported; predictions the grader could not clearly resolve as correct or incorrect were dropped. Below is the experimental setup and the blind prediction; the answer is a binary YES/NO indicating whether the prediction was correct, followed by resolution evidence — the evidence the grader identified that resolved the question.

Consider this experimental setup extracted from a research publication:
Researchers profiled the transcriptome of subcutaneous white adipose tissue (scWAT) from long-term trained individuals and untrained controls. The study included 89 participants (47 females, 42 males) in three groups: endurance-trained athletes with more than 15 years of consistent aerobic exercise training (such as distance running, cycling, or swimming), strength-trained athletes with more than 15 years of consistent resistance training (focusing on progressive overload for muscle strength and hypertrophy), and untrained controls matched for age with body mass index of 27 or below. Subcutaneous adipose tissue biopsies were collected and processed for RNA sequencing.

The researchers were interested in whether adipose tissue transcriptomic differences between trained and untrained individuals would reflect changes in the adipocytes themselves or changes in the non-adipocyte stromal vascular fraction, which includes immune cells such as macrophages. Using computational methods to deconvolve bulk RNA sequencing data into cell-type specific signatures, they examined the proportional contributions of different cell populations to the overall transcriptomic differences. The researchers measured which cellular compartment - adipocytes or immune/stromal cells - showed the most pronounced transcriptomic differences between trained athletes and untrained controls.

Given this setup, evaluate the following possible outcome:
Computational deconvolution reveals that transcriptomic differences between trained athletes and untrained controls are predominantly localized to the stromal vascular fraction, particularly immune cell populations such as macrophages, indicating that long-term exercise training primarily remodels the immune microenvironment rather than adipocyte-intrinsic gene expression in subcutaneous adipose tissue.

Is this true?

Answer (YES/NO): NO